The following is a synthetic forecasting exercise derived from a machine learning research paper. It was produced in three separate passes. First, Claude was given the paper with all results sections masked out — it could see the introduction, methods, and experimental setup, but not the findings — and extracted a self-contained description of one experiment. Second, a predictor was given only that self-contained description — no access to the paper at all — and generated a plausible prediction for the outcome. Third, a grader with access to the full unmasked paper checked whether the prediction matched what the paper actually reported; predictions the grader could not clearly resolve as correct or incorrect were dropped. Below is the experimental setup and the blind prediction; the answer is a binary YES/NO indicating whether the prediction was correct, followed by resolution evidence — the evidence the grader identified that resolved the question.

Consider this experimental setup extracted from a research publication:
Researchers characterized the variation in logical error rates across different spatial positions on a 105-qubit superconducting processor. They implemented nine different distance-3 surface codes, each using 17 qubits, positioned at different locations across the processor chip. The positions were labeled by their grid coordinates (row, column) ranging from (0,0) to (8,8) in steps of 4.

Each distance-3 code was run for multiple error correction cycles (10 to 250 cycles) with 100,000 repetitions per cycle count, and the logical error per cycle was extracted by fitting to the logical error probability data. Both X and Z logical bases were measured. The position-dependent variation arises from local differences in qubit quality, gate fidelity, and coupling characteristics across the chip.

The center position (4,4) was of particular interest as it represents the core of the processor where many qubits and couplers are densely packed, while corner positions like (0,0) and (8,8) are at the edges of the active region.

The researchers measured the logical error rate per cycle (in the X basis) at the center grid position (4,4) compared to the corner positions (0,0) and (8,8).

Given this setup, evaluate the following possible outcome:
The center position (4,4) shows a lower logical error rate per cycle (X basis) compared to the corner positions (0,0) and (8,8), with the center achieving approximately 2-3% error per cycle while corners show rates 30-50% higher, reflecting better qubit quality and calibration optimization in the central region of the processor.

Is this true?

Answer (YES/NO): NO